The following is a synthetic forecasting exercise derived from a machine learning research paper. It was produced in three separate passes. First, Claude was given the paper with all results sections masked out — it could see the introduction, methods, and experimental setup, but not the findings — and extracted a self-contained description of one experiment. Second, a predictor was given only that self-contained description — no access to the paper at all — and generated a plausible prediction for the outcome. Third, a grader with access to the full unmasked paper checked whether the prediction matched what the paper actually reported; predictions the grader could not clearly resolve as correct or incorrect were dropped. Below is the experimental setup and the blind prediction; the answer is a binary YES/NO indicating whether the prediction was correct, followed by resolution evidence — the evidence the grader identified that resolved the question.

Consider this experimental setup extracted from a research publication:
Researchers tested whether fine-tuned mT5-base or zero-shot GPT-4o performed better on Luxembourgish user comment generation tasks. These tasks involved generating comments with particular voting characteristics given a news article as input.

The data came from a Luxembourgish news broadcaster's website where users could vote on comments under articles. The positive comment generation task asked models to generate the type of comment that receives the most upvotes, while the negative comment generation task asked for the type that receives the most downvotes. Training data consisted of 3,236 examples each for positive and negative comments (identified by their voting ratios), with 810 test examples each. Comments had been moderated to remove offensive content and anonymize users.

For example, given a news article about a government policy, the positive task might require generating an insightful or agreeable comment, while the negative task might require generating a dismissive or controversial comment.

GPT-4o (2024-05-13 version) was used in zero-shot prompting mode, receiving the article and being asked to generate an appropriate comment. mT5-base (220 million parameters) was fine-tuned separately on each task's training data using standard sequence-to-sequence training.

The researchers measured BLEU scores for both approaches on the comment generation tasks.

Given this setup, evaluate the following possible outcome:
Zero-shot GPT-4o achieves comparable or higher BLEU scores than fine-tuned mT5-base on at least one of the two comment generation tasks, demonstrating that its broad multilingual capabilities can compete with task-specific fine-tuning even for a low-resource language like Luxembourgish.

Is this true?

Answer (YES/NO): YES